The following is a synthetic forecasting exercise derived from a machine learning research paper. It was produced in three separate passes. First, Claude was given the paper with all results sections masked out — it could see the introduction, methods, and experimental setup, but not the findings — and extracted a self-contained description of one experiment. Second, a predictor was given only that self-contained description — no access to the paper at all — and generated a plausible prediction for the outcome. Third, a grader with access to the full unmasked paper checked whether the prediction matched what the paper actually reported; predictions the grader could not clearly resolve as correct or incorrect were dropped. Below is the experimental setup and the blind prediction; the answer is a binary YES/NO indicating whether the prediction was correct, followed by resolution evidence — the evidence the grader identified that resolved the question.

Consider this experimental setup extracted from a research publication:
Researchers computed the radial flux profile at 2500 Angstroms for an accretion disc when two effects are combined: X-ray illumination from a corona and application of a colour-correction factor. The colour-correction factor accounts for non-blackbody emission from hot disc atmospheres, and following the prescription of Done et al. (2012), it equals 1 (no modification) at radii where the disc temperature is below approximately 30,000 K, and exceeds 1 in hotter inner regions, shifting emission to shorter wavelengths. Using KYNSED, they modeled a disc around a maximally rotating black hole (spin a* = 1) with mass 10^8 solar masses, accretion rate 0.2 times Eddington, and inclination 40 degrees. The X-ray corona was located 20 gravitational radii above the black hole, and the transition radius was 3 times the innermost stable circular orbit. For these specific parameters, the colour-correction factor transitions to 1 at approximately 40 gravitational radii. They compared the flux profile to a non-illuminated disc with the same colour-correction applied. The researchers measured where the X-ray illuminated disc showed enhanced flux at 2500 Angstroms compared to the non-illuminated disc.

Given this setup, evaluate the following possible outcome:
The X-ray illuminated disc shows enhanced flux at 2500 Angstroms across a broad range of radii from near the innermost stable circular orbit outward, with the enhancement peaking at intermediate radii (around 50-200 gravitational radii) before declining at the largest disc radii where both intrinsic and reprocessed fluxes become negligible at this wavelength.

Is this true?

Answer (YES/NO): NO